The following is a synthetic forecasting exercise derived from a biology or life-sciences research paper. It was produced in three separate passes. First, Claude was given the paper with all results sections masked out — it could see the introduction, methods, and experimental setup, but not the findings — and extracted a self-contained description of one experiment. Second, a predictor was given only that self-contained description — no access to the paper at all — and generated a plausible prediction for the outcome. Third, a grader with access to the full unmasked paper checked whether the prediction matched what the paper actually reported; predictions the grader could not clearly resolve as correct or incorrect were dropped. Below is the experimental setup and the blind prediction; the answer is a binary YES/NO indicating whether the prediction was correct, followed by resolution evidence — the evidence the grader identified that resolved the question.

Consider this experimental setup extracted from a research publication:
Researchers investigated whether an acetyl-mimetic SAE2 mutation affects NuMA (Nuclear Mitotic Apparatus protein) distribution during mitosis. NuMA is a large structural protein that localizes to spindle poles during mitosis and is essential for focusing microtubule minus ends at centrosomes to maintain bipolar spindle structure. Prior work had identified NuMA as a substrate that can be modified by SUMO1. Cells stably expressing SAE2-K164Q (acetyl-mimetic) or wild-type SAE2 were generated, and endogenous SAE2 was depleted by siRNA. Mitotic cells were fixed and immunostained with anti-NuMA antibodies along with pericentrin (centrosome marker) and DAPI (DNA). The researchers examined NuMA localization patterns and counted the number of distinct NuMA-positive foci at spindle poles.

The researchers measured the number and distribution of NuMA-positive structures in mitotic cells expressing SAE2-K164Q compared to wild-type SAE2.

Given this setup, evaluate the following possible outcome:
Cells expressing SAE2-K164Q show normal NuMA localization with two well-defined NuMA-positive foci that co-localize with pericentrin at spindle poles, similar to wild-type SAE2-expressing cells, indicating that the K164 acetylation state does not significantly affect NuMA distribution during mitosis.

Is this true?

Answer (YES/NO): NO